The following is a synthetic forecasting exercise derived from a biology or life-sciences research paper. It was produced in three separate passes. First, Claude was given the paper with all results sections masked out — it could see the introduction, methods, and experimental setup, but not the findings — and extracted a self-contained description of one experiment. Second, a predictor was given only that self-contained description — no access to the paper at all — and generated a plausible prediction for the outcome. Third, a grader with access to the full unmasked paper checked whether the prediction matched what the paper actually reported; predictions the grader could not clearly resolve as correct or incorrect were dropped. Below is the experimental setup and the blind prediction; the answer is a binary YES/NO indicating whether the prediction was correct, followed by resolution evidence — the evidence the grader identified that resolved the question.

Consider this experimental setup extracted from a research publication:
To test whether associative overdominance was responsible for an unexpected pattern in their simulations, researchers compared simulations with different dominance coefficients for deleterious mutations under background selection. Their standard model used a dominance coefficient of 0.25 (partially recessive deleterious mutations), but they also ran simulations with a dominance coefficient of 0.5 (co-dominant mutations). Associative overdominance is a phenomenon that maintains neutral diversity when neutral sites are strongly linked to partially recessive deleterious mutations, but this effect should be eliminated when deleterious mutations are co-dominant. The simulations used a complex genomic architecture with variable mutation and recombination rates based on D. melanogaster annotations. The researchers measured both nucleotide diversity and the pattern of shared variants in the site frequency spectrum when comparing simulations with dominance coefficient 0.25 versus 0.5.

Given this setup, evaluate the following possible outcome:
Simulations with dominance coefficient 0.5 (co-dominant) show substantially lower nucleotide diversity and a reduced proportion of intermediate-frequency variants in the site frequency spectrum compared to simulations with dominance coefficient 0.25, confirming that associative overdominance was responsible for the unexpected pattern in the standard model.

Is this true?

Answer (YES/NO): YES